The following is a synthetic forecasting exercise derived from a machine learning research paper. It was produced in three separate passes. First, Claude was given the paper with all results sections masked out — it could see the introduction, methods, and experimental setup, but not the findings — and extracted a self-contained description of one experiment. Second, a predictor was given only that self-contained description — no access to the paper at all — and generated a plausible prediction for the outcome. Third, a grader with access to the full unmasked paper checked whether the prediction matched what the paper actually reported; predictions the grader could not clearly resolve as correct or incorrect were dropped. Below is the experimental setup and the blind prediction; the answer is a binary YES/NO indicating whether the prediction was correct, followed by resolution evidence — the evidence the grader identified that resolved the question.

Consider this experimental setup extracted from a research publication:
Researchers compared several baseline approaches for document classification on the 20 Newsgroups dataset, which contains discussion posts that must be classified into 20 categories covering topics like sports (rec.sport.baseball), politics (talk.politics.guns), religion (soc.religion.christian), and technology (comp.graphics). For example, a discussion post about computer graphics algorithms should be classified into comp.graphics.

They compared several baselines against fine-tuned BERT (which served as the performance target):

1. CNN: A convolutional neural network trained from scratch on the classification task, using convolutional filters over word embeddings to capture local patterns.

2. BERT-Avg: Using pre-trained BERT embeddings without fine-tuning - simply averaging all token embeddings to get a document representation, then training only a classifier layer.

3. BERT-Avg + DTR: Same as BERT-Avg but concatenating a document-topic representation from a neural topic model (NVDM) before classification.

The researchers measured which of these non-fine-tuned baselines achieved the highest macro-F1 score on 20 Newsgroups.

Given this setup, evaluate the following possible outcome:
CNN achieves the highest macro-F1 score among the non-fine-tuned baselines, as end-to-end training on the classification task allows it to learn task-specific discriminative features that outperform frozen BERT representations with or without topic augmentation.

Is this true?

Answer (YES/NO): YES